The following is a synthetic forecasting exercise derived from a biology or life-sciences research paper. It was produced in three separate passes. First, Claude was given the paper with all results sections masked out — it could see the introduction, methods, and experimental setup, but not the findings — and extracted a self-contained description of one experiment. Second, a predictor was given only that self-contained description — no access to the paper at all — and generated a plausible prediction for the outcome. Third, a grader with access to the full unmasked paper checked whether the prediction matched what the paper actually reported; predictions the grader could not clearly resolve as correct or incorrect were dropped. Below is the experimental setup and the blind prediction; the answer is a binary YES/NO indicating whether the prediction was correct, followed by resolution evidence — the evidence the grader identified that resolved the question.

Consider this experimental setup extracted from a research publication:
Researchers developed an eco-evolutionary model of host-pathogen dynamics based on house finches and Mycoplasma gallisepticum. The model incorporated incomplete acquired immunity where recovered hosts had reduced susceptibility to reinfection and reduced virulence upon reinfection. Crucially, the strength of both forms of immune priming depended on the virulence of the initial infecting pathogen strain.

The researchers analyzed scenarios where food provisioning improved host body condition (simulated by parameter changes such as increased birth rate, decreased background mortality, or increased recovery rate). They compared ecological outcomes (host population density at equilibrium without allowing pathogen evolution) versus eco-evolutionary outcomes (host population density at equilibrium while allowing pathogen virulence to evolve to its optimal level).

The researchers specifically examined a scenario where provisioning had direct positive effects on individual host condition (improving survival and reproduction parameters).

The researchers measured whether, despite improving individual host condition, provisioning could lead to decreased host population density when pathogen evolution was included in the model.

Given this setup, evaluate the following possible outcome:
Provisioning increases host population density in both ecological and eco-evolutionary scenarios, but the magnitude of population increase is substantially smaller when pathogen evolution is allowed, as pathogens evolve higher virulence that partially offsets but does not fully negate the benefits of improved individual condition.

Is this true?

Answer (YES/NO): NO